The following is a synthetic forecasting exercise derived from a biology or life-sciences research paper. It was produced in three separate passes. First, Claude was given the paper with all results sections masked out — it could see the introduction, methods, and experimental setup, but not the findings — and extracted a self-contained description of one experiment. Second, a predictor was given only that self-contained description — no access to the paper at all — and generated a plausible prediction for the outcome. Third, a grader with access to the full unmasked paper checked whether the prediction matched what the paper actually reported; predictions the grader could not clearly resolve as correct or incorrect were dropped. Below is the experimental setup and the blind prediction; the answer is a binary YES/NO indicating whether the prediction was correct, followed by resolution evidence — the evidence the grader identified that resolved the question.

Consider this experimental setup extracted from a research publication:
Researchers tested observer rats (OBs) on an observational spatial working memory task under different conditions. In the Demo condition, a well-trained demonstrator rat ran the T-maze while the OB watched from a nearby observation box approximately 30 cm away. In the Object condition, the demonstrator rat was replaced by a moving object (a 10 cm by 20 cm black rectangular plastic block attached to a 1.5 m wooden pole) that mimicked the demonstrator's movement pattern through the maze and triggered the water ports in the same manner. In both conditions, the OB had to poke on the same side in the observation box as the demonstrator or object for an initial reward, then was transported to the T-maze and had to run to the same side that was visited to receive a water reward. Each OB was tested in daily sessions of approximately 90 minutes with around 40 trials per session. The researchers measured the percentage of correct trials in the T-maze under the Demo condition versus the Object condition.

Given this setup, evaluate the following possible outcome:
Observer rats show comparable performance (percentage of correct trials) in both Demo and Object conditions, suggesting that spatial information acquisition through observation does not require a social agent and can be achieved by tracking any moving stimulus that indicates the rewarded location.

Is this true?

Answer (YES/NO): NO